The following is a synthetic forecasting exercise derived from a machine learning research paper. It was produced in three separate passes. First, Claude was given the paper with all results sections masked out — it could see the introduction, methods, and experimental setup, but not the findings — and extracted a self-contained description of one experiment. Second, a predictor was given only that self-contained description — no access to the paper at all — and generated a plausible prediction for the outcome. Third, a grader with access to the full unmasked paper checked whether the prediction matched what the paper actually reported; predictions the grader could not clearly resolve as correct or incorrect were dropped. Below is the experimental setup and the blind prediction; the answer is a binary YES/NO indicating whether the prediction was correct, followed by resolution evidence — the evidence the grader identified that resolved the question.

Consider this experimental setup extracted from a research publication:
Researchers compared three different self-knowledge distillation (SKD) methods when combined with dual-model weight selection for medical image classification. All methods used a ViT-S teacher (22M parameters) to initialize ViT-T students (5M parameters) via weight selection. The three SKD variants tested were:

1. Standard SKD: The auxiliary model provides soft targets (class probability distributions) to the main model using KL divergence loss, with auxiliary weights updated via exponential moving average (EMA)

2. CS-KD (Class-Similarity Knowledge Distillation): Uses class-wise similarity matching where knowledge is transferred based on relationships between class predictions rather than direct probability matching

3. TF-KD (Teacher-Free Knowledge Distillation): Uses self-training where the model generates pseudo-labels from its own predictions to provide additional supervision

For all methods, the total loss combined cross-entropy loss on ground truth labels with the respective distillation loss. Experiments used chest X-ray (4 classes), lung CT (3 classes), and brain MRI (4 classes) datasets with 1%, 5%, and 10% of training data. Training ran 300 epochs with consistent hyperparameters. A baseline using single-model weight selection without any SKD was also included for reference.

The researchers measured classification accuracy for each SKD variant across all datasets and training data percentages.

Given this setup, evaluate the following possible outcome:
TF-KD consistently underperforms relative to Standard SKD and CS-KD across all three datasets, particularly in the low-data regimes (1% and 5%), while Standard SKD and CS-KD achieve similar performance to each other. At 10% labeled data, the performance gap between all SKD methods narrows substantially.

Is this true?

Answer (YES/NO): NO